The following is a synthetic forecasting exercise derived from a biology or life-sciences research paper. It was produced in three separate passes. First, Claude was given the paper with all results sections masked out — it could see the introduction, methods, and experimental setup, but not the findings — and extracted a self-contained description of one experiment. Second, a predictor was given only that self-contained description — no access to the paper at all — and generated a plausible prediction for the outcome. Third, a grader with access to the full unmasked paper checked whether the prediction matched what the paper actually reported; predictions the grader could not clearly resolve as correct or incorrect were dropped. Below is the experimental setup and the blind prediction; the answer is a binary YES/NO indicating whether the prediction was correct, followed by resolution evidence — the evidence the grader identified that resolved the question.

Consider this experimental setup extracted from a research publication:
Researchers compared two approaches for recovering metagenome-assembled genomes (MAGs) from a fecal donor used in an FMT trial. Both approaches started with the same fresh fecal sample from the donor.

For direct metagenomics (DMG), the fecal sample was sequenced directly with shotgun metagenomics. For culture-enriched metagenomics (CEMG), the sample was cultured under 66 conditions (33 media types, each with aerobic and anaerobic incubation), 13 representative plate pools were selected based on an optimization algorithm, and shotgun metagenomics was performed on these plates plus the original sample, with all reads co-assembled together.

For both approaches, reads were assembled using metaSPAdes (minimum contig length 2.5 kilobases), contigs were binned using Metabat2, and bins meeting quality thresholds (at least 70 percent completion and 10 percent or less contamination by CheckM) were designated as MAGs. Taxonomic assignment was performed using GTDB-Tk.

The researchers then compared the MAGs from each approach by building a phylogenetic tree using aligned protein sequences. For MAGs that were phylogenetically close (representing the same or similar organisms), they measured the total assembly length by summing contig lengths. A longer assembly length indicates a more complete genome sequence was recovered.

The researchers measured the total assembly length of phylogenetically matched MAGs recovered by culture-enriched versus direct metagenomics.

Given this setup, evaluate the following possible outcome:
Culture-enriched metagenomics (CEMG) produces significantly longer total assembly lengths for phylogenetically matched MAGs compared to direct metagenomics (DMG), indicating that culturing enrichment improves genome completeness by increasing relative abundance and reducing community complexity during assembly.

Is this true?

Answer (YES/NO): YES